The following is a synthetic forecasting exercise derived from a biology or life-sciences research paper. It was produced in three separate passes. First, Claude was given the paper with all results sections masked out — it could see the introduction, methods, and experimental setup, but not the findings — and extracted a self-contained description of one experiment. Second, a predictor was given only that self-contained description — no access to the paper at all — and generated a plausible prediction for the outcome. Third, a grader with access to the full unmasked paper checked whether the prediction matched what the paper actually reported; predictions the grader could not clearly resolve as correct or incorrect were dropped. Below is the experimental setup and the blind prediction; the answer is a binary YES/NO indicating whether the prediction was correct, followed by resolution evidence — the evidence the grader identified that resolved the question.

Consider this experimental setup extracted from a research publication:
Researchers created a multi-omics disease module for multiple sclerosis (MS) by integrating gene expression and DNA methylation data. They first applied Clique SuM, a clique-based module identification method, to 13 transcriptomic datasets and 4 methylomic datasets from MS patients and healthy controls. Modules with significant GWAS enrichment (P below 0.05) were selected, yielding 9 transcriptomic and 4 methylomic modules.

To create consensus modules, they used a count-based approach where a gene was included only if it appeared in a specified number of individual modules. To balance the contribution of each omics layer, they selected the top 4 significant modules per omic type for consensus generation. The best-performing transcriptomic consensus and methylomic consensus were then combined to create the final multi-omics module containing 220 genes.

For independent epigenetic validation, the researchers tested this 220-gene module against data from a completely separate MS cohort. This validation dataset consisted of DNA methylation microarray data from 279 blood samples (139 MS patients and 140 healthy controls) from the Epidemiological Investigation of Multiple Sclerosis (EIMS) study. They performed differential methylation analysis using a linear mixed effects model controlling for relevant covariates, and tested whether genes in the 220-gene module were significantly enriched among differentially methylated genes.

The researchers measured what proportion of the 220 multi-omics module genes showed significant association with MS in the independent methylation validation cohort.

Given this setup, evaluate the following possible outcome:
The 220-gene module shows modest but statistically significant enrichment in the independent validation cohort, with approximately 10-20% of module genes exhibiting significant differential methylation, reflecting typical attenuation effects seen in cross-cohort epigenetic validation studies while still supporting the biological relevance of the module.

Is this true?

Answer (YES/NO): NO